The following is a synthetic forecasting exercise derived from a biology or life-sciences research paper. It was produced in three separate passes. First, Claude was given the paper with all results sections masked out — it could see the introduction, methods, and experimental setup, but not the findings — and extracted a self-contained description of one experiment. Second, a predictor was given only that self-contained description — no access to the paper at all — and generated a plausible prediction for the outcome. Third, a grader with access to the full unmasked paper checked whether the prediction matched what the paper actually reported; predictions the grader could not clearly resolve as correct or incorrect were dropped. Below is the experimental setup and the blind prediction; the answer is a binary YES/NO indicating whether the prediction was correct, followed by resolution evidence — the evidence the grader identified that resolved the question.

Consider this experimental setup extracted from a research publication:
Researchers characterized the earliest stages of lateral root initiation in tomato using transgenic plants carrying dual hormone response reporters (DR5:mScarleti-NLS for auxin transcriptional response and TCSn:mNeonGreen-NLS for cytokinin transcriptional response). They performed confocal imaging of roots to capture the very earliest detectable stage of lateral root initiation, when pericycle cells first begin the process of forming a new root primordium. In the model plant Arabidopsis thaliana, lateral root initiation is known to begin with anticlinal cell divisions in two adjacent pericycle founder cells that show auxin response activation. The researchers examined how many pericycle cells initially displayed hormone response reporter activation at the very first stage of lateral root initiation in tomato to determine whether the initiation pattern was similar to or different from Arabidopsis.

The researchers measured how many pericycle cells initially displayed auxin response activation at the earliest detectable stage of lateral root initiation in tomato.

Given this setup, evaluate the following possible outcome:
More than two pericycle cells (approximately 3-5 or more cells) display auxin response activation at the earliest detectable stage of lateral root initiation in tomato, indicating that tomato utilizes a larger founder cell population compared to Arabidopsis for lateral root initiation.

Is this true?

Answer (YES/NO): NO